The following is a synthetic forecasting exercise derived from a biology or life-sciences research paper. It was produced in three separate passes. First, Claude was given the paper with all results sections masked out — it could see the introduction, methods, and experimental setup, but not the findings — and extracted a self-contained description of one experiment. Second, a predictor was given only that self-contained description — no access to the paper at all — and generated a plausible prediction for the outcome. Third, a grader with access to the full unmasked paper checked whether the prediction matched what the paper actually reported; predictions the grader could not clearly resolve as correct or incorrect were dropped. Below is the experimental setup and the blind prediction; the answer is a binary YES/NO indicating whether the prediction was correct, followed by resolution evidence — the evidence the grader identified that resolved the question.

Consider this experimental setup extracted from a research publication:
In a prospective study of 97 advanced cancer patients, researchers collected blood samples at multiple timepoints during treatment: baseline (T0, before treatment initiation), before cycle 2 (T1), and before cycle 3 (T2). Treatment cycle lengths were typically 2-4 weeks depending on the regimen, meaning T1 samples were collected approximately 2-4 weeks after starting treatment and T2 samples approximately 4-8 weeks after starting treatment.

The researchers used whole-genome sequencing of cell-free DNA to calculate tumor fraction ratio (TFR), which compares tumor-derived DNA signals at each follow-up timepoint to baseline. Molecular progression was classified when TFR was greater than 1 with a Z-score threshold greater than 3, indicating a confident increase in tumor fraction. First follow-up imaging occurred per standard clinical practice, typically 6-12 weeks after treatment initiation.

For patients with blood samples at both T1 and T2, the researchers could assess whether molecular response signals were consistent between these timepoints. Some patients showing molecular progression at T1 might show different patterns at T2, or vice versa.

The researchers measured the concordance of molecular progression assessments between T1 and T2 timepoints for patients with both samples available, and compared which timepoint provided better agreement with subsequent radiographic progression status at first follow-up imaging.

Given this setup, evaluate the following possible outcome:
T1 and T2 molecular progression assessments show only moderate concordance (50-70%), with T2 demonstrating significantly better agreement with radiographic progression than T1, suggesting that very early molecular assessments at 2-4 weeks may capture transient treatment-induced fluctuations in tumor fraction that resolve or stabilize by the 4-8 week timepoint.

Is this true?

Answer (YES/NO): NO